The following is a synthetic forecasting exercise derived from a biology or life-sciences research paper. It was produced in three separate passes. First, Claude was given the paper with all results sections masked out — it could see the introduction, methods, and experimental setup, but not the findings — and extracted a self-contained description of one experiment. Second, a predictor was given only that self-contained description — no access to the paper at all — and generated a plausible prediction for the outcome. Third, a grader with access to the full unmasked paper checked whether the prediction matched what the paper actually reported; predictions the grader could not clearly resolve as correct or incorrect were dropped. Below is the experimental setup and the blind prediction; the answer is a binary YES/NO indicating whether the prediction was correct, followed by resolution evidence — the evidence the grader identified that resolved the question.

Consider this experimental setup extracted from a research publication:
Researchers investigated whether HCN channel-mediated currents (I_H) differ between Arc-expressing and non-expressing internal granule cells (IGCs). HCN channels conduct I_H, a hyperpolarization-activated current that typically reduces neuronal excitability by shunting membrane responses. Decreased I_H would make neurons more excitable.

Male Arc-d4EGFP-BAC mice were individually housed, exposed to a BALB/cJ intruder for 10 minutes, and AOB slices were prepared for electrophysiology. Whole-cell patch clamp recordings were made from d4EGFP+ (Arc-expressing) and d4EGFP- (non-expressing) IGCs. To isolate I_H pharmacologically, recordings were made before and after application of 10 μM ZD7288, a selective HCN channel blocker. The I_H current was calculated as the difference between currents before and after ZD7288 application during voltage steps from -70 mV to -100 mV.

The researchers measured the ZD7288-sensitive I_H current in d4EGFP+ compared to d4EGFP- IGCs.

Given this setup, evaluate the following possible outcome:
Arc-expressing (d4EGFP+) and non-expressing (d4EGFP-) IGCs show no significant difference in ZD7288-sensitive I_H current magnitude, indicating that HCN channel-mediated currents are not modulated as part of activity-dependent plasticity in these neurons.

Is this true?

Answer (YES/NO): NO